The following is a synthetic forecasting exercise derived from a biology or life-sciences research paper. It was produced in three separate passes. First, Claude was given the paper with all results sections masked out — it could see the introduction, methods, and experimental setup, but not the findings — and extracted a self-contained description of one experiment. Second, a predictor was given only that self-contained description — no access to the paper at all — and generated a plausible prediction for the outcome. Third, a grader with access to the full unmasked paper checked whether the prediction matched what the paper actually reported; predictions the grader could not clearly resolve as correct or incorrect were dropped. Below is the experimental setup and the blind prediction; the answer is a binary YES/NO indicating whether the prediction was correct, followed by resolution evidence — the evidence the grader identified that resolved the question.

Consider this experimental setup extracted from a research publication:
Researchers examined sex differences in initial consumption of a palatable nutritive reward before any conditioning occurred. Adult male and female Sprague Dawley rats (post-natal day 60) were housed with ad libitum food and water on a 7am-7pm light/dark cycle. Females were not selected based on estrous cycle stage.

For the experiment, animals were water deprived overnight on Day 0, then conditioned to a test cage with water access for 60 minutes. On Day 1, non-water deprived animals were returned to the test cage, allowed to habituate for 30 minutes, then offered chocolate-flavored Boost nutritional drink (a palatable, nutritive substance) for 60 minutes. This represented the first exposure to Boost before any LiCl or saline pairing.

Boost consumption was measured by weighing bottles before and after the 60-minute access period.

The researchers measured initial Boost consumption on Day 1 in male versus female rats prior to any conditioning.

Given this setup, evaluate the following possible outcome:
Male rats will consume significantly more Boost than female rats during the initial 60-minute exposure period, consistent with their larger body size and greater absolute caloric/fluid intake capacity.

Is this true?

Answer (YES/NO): NO